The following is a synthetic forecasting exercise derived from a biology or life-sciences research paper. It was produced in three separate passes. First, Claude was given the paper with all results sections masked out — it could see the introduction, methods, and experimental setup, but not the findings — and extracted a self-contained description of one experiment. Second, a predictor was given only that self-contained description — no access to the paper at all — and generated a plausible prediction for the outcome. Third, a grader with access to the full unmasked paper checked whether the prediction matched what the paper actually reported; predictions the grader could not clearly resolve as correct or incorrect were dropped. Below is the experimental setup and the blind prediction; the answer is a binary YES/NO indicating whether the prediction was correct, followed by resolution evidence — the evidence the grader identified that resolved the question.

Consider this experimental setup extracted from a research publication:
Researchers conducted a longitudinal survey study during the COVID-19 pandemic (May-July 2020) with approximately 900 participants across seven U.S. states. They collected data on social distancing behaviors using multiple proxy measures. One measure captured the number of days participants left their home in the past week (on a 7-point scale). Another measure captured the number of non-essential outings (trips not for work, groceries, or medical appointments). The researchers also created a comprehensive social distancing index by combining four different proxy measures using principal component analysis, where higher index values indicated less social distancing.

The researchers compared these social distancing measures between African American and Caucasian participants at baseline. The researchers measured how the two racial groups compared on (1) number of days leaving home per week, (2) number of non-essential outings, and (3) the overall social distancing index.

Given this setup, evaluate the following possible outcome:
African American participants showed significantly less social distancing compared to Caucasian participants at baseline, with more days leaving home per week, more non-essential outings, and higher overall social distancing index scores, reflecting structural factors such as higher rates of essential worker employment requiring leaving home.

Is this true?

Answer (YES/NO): NO